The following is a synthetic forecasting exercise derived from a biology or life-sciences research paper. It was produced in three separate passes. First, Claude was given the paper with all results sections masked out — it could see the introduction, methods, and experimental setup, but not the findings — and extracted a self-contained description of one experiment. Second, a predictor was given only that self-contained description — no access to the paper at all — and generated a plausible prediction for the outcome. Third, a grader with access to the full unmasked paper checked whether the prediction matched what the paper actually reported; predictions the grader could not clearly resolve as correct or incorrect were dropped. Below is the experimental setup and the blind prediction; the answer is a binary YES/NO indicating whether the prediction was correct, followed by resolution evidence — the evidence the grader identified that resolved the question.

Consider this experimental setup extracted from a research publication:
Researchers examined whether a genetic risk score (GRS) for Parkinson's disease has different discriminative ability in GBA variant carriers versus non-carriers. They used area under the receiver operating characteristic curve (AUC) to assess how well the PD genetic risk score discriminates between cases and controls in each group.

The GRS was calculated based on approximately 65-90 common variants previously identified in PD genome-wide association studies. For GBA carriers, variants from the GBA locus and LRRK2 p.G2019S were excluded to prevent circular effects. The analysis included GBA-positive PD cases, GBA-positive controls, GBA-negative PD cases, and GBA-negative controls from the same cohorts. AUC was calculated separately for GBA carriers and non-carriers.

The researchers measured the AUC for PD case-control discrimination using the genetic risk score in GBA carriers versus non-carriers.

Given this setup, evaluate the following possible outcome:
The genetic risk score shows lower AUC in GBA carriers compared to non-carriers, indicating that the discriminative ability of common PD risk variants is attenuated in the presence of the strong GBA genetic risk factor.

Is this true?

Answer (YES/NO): YES